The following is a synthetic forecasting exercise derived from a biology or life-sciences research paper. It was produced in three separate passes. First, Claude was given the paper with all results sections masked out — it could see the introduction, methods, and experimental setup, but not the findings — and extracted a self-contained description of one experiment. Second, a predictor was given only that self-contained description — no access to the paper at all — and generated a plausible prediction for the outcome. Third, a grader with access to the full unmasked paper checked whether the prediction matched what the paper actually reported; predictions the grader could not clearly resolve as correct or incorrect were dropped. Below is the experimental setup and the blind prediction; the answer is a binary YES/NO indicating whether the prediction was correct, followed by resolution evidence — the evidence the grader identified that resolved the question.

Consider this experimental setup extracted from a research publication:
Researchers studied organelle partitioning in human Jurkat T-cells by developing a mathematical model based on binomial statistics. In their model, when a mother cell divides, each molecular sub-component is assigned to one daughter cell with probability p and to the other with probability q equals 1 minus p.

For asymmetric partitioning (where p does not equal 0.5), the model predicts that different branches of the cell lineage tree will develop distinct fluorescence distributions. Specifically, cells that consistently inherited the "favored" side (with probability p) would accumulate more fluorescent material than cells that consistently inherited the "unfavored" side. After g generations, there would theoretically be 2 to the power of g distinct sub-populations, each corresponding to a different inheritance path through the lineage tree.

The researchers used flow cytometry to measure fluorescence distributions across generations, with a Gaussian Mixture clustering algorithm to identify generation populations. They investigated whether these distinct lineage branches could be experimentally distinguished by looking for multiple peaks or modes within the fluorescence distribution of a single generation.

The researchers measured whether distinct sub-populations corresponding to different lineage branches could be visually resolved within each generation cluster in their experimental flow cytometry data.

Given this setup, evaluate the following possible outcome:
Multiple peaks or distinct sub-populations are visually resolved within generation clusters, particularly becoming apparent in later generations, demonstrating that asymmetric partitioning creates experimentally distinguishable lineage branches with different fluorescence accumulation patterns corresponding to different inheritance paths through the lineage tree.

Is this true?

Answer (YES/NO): NO